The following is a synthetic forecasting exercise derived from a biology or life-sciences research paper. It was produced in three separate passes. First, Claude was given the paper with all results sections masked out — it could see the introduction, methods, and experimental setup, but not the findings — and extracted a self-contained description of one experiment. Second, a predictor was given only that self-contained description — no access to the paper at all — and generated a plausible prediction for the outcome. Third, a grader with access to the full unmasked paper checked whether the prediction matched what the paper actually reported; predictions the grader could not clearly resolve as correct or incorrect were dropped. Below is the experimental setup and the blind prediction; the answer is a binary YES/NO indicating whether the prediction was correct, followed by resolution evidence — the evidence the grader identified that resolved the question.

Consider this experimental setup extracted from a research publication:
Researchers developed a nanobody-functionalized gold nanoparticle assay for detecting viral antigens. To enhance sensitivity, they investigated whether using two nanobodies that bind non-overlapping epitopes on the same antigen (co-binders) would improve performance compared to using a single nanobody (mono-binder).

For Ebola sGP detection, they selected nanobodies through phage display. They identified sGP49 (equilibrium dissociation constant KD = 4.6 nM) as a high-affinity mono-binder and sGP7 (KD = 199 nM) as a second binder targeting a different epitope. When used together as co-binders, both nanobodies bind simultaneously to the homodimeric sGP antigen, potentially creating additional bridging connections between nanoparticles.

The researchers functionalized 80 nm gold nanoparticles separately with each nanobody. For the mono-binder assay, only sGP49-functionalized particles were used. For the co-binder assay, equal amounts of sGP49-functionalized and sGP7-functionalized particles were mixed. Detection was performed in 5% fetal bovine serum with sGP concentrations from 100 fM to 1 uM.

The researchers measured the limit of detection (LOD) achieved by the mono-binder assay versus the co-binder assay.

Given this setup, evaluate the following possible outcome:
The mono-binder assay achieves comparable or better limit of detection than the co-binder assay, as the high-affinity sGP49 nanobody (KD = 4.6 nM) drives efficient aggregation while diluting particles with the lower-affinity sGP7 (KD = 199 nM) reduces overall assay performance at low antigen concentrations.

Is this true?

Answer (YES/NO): NO